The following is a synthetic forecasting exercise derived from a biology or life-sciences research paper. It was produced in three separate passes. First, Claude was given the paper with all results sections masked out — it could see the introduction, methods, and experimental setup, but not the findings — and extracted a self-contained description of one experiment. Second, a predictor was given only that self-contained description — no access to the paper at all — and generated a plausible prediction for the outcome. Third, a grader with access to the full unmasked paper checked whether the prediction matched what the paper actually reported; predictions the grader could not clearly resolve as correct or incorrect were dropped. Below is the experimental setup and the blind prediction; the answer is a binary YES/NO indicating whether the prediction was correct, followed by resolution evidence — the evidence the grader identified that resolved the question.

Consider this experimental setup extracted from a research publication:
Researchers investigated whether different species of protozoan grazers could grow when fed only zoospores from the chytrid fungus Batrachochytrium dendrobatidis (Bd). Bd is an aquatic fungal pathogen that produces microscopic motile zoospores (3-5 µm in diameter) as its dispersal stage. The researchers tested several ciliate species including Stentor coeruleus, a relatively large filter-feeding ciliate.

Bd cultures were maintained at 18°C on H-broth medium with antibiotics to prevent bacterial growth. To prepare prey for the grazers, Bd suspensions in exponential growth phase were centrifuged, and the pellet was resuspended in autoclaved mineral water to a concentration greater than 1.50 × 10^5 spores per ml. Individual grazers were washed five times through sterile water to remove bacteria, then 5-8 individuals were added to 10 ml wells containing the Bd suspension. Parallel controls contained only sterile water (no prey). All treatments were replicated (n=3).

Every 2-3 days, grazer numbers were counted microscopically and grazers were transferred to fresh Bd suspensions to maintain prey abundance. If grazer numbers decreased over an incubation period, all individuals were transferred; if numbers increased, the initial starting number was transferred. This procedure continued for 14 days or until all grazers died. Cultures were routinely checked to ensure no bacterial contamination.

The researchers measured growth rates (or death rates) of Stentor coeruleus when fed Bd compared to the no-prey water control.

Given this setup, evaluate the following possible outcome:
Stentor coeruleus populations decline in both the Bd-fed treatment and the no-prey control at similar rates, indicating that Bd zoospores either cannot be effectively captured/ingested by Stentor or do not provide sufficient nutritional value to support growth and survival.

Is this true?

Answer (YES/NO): NO